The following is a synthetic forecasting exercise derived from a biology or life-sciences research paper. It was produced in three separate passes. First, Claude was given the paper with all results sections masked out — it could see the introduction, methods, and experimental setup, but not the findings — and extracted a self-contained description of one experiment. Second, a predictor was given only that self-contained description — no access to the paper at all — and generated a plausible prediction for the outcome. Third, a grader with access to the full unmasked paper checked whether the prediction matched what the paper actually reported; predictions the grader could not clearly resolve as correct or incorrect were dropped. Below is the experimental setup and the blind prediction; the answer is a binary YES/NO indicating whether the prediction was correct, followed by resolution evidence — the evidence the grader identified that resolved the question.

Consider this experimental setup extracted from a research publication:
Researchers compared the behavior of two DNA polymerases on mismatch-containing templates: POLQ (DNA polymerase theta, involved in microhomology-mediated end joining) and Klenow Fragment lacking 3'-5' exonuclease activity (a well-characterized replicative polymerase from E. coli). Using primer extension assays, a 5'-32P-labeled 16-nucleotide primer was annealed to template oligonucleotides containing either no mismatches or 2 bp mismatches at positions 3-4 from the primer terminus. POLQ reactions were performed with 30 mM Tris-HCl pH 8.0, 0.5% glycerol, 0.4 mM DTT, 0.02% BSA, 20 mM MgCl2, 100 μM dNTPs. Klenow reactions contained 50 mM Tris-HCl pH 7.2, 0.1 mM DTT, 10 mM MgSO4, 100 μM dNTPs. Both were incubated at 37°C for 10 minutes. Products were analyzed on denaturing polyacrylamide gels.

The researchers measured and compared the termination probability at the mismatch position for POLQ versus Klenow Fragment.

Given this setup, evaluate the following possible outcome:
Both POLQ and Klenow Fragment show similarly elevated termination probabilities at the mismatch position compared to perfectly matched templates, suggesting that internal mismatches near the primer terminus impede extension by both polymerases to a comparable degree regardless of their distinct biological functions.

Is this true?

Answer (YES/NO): NO